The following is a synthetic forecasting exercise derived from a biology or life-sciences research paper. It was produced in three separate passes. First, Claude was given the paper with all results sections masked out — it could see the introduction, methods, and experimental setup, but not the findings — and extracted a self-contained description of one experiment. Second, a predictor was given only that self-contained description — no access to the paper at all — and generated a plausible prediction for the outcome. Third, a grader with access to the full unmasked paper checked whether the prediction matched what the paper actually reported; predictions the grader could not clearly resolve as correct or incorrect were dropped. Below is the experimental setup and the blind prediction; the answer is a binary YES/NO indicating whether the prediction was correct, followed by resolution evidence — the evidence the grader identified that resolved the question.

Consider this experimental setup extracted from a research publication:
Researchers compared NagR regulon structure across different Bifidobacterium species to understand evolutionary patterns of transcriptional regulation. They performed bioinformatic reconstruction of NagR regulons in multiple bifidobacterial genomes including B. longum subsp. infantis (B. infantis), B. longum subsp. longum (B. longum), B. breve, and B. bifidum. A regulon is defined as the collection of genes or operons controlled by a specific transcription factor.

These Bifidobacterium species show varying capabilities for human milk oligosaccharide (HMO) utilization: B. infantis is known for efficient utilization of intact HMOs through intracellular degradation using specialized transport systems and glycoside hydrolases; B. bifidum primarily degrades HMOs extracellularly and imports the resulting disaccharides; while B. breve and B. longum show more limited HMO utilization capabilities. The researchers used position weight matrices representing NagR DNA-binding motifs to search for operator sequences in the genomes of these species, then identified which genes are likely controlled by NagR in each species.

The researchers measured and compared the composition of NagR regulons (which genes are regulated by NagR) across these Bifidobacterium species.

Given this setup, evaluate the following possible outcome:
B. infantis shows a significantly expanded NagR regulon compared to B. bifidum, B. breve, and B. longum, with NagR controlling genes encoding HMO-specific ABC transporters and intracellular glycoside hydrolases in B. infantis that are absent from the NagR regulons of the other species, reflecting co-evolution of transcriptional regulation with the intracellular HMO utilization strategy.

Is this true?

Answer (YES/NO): NO